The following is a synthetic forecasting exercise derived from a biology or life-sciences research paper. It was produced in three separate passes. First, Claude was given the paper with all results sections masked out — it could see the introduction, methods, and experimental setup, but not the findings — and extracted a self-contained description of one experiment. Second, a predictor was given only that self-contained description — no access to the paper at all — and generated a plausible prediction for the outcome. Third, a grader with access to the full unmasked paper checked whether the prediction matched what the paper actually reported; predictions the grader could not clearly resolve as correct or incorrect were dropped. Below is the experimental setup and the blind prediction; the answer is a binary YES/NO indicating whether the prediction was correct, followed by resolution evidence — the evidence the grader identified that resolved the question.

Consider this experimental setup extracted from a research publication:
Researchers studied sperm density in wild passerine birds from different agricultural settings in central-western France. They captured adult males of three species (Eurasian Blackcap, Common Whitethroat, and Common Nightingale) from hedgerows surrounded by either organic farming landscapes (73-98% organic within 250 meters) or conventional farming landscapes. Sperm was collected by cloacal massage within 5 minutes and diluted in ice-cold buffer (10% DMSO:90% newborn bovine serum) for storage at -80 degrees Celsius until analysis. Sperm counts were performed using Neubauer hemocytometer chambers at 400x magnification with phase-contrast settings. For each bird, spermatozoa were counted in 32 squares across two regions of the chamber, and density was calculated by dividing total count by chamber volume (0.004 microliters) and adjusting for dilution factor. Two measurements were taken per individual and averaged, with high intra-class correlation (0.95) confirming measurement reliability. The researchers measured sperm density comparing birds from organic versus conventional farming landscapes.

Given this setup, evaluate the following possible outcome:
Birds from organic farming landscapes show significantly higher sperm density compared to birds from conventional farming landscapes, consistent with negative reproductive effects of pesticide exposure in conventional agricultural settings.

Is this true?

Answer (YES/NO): NO